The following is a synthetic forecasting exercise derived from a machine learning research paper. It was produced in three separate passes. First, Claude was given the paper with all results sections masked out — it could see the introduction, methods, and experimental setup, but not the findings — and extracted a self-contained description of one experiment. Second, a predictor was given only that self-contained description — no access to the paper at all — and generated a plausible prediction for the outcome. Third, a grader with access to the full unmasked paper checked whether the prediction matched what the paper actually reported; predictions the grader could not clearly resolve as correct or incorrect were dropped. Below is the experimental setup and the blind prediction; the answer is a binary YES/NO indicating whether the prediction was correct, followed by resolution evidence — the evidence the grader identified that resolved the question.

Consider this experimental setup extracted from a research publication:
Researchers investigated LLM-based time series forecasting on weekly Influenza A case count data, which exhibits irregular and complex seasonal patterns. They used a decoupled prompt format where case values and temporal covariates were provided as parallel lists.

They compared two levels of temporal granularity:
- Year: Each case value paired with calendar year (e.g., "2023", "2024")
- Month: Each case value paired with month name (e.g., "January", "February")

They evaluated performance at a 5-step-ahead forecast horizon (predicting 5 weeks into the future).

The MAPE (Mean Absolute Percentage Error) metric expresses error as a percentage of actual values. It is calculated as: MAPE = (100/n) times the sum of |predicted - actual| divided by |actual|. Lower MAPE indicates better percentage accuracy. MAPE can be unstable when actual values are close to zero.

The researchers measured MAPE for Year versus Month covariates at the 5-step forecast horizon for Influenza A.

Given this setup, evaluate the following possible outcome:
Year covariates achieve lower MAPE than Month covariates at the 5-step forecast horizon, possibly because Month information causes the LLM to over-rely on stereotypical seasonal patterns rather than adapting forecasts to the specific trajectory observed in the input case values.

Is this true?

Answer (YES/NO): YES